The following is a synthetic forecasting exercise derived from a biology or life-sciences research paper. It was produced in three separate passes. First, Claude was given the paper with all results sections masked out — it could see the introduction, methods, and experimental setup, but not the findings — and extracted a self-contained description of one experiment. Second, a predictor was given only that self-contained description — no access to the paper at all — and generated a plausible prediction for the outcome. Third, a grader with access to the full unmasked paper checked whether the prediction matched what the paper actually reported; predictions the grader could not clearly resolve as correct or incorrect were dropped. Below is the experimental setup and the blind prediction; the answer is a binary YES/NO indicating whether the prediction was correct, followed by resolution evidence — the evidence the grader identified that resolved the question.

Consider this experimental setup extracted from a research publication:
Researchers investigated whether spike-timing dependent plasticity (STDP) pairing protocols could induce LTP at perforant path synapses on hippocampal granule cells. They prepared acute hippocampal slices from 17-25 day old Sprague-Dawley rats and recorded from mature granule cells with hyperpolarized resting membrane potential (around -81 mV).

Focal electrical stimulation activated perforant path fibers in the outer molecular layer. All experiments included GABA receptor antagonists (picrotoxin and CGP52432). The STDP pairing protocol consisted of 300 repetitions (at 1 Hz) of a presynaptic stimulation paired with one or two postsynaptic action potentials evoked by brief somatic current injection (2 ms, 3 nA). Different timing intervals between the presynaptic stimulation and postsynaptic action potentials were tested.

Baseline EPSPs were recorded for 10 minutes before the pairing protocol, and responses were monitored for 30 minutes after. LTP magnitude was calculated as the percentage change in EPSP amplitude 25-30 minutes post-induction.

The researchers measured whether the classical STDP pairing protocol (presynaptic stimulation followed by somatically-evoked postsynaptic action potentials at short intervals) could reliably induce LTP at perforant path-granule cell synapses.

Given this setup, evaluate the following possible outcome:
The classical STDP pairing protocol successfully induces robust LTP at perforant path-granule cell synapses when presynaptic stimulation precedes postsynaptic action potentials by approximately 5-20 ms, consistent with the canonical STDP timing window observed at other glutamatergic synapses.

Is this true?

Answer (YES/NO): NO